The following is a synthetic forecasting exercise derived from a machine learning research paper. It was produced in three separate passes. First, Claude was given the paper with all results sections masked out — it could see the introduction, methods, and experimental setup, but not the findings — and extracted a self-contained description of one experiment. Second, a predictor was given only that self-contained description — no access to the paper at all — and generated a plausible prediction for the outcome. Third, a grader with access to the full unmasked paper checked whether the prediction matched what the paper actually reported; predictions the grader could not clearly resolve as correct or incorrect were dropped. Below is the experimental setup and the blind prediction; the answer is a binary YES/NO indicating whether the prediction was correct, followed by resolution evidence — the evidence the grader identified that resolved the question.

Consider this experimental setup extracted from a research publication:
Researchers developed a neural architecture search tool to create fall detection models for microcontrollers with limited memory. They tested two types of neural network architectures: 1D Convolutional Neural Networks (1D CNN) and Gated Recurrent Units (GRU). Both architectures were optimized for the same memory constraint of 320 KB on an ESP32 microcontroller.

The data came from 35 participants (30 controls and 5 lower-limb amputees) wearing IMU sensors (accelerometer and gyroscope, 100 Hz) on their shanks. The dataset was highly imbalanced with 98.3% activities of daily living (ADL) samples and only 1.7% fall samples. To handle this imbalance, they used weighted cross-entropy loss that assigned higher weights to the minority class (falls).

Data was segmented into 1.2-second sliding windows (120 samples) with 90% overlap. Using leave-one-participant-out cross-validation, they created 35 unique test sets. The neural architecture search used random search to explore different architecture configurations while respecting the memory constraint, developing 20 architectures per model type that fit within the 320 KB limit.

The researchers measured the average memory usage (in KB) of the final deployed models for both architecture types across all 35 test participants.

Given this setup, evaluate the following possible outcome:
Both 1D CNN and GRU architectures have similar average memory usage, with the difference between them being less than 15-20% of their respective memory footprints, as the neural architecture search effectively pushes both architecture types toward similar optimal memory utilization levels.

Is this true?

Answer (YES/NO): NO